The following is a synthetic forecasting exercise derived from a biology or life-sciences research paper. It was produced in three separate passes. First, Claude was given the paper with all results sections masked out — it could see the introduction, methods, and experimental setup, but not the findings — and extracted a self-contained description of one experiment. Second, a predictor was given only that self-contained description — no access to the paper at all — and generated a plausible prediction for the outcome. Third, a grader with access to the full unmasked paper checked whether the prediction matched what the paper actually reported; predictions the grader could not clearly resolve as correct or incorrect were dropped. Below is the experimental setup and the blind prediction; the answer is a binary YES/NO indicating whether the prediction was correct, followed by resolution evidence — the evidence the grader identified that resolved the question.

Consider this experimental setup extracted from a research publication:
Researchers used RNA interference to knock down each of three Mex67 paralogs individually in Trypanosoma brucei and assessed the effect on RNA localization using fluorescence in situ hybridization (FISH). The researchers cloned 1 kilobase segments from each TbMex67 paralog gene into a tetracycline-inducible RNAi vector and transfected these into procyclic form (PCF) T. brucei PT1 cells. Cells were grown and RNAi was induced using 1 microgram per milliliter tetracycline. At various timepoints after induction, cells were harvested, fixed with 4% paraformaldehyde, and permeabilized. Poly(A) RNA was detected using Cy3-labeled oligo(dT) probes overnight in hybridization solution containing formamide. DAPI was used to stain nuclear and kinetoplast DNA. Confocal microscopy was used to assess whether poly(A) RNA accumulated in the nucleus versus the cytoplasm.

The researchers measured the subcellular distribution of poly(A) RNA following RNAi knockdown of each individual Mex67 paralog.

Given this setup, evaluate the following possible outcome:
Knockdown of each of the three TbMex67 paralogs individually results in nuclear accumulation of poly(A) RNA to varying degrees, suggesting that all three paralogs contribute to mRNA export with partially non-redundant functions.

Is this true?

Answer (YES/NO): NO